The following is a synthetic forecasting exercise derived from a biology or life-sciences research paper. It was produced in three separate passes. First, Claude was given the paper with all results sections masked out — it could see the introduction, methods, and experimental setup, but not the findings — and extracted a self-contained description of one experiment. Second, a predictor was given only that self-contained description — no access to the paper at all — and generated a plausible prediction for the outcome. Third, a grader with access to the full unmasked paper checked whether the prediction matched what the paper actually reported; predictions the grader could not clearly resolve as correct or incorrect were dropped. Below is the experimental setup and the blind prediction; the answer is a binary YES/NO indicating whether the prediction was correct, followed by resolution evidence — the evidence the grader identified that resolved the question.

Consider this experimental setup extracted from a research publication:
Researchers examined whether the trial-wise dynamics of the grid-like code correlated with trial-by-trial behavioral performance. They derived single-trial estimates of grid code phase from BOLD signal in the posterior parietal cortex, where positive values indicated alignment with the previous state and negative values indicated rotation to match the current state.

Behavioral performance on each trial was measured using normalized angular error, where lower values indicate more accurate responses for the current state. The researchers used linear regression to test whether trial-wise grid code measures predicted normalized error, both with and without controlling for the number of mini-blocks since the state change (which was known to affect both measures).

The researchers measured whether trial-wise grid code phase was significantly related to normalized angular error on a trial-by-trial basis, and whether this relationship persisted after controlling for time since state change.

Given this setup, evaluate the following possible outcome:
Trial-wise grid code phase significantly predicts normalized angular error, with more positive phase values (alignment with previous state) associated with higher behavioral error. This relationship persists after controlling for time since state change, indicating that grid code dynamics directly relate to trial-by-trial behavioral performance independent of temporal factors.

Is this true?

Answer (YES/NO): NO